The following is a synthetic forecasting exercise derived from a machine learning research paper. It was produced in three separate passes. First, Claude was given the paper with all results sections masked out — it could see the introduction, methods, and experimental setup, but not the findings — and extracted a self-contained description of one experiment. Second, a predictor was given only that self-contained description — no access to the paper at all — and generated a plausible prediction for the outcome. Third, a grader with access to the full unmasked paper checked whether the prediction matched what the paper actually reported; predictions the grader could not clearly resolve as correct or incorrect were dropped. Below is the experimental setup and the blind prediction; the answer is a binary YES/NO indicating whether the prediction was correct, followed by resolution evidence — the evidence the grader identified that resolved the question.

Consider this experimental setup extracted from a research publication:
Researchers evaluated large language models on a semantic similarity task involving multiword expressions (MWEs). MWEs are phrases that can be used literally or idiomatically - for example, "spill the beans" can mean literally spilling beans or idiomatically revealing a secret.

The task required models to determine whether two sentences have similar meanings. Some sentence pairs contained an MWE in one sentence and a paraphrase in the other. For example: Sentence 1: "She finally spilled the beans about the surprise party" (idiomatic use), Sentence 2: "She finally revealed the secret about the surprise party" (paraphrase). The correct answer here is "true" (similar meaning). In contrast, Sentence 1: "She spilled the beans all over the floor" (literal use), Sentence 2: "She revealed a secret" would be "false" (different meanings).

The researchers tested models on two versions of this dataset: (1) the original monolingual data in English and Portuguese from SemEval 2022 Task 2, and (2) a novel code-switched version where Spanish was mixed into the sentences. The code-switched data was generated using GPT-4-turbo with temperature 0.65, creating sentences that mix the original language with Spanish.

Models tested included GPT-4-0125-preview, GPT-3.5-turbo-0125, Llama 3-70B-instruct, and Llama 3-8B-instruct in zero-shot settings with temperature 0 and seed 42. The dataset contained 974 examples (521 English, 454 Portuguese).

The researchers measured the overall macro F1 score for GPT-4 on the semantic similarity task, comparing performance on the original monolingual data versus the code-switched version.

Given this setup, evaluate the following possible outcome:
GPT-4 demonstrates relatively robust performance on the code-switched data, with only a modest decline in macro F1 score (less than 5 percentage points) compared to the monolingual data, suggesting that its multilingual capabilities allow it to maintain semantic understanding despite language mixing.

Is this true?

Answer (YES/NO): NO